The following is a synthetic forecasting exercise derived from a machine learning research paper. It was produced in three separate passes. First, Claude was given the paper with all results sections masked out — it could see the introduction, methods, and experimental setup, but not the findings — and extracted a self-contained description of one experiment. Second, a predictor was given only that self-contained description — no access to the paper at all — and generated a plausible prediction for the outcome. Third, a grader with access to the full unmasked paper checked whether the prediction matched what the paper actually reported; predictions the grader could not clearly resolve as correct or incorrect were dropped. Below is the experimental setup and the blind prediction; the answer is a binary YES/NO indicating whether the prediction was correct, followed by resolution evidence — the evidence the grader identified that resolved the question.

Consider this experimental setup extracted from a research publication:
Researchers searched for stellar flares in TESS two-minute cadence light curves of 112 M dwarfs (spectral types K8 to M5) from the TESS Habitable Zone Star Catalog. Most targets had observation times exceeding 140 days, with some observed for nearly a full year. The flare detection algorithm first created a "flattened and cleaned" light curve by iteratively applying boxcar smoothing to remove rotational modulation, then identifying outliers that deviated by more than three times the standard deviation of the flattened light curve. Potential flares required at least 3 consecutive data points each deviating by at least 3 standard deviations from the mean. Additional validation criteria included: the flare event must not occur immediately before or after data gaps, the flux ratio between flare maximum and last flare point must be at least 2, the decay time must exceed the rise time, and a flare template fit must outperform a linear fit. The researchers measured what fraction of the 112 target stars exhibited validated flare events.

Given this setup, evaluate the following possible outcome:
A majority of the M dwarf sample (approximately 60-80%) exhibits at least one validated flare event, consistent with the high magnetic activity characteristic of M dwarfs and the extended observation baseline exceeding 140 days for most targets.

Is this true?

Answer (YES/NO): NO